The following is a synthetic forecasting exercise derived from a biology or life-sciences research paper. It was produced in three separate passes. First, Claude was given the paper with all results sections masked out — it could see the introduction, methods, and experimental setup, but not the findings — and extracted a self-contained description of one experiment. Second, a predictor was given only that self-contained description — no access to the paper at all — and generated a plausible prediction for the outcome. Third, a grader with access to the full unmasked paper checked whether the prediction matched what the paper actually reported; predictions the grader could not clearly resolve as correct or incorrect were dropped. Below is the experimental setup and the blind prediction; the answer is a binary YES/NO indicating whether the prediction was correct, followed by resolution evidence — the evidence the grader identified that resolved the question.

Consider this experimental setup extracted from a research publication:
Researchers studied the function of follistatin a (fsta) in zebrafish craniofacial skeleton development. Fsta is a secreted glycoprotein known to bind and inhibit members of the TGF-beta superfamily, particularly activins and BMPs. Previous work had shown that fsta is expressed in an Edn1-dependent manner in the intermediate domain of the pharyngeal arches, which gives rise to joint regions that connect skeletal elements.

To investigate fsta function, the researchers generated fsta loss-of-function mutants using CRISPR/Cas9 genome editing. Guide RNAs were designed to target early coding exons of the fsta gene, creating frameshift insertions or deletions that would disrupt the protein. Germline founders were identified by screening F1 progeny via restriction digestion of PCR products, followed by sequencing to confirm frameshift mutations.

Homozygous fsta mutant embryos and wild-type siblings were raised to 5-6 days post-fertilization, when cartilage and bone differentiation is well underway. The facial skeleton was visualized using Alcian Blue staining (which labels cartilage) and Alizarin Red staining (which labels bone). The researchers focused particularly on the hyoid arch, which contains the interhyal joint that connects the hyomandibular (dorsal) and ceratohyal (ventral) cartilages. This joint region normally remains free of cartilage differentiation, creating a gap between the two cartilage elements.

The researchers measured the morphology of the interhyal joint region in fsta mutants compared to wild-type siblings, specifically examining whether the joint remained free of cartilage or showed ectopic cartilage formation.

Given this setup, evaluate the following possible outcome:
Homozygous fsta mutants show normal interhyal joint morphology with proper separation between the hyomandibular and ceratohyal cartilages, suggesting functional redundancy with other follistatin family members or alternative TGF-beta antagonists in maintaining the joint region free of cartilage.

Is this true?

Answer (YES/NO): NO